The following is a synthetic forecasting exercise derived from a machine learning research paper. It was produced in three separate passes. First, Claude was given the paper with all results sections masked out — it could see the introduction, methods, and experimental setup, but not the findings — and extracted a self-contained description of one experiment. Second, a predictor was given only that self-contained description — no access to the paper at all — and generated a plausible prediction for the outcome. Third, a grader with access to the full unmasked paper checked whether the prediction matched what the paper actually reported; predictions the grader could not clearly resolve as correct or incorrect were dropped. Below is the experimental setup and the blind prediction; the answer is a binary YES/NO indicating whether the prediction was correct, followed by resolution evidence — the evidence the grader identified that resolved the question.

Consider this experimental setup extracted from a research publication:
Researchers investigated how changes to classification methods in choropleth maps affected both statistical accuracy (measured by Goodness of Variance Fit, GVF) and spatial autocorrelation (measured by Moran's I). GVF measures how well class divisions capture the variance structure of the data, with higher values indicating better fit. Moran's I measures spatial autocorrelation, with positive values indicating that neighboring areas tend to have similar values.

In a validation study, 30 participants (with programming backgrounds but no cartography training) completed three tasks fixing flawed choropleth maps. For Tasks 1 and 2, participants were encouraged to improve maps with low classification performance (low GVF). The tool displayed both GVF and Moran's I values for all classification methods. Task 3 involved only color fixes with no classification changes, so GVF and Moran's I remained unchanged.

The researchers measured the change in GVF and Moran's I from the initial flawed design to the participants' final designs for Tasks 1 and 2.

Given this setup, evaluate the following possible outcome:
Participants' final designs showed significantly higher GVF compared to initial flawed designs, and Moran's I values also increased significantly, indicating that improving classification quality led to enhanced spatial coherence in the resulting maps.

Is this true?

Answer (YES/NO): NO